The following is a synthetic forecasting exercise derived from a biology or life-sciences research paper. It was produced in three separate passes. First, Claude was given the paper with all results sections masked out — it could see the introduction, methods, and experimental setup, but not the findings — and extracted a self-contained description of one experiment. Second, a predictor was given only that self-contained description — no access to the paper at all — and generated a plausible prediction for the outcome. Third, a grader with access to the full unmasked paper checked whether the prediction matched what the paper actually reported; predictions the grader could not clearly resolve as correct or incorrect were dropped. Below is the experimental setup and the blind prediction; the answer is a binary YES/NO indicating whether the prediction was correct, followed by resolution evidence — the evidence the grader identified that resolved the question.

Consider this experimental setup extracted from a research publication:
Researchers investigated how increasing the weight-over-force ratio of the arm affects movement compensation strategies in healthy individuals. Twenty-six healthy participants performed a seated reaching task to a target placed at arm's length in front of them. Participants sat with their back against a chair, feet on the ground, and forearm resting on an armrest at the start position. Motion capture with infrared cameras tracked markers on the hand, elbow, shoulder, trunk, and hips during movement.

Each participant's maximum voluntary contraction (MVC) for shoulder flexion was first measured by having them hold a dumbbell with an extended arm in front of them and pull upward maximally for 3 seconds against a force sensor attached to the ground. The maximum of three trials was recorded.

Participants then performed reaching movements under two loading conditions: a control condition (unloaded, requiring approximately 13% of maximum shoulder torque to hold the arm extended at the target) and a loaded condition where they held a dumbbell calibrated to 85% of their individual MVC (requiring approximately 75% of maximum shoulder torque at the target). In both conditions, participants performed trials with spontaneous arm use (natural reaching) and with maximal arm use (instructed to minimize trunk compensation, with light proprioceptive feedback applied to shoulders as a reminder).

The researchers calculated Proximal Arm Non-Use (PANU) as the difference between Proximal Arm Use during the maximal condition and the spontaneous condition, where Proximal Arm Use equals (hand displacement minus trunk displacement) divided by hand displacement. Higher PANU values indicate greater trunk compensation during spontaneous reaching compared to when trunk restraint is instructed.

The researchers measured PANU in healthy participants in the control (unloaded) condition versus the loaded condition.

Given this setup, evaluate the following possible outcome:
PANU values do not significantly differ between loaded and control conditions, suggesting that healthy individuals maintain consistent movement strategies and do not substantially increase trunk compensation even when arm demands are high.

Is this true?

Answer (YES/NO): NO